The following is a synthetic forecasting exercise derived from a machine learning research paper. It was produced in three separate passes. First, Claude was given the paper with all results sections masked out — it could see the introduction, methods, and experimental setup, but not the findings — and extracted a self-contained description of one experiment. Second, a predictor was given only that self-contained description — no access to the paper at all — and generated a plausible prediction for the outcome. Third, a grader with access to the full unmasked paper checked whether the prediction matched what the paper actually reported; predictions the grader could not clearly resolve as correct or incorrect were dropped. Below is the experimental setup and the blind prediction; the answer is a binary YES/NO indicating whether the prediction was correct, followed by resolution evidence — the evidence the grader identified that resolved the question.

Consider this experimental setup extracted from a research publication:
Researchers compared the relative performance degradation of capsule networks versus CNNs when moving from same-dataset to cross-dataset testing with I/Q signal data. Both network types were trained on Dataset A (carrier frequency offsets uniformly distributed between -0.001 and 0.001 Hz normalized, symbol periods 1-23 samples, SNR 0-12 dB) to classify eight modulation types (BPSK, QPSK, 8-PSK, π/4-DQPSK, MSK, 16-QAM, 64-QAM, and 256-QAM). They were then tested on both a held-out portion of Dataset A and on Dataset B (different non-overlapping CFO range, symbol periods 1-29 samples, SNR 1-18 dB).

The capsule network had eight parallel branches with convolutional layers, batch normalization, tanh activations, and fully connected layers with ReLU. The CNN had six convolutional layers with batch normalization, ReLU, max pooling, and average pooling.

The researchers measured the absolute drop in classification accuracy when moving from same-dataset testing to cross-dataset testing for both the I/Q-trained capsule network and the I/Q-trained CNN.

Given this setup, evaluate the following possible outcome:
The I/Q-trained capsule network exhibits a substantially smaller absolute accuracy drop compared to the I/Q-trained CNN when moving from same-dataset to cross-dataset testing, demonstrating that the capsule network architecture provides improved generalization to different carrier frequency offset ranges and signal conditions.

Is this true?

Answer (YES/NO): NO